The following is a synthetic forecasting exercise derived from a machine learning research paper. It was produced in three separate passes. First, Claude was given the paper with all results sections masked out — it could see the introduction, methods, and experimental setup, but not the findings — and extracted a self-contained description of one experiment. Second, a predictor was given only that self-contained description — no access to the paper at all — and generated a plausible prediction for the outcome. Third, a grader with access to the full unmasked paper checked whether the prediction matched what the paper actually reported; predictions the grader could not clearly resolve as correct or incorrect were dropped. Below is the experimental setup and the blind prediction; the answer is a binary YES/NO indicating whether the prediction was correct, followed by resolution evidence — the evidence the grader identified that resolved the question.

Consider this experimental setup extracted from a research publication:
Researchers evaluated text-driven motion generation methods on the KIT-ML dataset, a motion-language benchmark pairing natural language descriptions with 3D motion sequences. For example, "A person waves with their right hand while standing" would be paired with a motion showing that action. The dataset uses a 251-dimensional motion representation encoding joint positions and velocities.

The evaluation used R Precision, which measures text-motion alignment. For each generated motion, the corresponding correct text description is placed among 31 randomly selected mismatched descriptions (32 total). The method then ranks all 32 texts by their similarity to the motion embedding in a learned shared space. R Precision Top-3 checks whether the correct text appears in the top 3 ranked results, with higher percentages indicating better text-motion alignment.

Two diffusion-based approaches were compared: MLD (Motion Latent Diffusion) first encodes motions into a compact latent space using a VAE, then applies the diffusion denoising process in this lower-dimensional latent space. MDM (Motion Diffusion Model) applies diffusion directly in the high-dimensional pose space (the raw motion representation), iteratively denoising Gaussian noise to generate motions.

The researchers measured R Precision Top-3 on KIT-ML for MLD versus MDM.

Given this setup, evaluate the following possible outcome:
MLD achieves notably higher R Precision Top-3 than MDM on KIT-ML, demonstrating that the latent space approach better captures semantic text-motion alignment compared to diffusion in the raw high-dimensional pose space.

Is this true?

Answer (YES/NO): YES